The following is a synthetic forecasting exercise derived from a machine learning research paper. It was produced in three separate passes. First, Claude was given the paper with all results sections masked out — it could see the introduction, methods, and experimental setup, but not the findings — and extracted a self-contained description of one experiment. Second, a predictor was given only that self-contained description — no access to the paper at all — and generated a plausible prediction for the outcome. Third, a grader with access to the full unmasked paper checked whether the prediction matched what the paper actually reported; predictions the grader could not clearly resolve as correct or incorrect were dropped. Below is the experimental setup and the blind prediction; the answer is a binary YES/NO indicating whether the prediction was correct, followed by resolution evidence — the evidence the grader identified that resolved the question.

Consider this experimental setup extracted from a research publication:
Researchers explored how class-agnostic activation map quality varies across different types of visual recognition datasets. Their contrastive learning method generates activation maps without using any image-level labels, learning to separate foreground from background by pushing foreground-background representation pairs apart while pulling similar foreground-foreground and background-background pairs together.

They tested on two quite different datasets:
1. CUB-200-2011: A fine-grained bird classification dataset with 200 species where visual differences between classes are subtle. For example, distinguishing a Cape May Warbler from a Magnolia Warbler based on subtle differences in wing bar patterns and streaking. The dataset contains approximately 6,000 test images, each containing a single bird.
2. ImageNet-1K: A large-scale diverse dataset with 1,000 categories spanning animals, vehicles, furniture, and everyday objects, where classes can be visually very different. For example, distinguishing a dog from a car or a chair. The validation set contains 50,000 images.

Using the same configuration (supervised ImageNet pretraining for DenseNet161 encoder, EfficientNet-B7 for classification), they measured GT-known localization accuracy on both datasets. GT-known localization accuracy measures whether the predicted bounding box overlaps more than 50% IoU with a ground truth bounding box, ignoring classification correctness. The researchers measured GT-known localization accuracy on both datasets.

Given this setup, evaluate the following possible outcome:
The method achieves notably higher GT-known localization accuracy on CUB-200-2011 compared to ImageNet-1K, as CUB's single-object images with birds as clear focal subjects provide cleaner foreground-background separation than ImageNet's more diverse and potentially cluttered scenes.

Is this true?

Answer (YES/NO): YES